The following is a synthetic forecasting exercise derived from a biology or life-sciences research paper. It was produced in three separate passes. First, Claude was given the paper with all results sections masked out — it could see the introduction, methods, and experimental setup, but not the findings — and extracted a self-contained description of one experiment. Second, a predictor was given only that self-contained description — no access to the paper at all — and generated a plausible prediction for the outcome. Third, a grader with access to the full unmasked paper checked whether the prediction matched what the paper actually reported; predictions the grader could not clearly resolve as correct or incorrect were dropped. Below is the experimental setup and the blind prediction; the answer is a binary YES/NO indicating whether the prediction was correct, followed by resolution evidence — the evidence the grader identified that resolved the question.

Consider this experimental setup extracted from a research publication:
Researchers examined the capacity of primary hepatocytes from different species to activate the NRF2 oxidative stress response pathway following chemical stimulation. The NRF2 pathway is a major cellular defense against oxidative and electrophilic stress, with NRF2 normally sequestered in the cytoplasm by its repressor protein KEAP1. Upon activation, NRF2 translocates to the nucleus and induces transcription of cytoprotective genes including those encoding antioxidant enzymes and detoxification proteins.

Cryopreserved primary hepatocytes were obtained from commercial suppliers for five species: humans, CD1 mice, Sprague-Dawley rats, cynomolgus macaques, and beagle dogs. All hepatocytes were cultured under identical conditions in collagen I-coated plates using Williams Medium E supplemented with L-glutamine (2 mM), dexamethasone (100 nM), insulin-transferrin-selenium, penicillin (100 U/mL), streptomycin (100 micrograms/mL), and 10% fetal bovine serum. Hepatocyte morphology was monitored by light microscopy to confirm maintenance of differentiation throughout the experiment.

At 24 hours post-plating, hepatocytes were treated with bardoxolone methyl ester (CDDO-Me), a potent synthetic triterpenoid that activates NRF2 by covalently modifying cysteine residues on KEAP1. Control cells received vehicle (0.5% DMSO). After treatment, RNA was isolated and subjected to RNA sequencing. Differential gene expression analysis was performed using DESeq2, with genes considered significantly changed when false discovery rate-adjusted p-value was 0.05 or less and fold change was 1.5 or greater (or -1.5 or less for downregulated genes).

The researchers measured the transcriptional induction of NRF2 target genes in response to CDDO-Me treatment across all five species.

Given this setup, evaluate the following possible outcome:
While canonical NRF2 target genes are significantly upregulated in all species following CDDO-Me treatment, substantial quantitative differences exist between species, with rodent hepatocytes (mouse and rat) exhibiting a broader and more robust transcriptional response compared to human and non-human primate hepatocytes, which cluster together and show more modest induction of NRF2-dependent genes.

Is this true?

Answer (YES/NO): YES